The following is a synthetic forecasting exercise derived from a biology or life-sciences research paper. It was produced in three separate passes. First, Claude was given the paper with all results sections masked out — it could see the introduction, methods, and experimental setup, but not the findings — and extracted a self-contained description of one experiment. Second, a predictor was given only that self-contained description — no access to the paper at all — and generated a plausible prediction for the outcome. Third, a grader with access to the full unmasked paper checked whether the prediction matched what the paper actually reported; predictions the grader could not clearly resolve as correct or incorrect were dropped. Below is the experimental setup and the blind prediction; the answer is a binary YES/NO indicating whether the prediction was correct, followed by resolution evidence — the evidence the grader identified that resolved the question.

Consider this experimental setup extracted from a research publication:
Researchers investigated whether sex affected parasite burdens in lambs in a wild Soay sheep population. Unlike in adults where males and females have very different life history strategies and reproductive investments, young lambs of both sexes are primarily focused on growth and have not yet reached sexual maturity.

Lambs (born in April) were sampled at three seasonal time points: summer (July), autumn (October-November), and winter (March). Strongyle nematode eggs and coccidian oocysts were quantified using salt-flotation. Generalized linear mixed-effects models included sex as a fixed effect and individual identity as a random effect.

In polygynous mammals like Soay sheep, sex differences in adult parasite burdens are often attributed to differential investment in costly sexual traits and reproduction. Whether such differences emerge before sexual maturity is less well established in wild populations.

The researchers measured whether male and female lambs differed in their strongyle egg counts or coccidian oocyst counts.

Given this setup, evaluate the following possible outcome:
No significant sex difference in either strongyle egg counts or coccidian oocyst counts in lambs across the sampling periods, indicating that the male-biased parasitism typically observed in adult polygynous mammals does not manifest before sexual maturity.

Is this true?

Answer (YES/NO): YES